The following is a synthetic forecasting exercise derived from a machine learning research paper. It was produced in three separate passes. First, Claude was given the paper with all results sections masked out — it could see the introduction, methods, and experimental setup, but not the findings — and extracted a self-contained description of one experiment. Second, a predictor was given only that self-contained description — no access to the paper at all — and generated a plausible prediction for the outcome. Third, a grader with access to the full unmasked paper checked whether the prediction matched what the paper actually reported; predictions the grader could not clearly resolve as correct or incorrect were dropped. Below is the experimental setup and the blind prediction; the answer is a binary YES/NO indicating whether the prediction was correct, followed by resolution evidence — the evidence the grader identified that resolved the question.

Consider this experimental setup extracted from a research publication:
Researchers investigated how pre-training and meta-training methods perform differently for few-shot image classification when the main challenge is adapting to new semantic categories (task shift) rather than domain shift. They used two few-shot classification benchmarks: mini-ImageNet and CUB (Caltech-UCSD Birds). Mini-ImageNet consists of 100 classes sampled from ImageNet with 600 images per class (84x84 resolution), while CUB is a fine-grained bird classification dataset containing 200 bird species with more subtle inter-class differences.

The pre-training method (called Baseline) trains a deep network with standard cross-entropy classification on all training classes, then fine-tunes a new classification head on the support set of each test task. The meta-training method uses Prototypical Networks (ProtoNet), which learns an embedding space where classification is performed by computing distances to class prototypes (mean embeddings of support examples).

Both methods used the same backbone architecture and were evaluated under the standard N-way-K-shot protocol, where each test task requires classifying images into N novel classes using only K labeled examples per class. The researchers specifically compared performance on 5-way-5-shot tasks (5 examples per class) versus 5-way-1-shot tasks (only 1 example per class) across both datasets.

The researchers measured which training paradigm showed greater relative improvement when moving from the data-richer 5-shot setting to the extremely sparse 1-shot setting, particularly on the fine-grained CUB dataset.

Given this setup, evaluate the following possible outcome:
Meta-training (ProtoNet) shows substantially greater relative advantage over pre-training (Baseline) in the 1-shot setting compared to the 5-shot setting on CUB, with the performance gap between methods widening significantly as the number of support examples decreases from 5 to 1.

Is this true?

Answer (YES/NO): YES